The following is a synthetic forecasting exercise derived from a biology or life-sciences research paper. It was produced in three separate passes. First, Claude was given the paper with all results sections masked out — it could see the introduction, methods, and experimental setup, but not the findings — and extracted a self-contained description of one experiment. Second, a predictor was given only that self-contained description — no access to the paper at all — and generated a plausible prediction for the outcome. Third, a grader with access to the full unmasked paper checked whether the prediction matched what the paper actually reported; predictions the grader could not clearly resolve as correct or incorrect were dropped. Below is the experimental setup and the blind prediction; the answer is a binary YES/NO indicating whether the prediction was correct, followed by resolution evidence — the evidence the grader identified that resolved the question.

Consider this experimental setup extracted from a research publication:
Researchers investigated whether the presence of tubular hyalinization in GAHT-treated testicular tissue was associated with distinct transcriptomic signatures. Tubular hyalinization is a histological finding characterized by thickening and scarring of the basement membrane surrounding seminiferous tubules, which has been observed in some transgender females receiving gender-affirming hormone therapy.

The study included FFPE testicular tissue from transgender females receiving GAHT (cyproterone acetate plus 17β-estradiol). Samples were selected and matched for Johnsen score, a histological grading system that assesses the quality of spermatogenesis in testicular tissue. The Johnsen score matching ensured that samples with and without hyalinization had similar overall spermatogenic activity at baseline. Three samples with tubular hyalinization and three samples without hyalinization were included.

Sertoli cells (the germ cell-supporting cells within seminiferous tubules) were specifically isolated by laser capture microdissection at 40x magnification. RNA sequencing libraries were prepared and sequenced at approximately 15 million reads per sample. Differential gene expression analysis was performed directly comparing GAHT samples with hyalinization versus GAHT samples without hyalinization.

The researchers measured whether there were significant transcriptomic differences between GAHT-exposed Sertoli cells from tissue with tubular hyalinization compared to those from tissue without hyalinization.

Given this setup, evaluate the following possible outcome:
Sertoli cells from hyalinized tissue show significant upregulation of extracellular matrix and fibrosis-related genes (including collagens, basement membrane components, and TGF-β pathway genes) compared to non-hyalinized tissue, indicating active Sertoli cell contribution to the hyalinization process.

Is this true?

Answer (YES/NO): YES